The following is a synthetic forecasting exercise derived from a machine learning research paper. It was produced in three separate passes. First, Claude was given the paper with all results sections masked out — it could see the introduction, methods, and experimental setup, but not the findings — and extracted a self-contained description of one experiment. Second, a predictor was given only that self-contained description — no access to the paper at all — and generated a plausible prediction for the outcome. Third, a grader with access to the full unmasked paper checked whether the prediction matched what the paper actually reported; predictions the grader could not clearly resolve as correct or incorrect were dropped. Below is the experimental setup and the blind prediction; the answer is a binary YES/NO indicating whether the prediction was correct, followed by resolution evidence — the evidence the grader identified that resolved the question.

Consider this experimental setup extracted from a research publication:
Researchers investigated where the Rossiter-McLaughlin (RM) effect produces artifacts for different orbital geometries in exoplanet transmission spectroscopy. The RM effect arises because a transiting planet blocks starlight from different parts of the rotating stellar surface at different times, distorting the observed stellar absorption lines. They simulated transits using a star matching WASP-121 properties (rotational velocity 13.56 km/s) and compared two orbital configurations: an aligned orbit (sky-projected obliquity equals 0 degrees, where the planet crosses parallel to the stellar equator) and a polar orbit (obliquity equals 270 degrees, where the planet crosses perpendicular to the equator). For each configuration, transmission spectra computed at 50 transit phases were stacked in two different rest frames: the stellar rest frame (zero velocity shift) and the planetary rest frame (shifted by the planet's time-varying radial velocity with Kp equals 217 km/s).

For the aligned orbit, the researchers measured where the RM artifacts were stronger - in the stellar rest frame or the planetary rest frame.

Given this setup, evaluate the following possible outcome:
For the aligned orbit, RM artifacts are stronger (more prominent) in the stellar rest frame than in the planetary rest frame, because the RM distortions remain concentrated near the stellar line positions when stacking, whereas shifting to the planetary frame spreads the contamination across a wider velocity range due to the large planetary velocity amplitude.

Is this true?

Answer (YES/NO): NO